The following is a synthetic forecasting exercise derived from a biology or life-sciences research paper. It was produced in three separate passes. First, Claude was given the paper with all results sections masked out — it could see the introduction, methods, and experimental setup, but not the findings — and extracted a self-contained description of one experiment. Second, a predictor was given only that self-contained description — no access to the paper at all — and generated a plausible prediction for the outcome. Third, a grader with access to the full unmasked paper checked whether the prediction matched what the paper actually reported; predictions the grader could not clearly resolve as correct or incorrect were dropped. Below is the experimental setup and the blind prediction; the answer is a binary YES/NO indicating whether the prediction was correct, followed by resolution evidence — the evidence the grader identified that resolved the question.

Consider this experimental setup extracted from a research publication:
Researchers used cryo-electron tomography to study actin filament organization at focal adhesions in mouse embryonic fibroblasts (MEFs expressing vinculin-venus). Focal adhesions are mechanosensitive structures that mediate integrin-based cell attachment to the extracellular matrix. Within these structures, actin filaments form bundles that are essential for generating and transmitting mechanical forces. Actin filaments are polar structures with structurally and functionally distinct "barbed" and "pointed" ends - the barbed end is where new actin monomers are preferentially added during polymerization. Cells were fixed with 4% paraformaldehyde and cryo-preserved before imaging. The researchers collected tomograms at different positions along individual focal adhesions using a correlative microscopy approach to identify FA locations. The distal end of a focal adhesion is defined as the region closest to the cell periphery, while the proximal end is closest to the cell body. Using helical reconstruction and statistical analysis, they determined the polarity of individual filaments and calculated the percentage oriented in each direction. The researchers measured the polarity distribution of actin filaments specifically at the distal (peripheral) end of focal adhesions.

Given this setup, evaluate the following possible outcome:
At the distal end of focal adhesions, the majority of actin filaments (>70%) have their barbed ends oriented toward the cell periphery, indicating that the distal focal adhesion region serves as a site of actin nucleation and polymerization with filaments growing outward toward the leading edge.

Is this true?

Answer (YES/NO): YES